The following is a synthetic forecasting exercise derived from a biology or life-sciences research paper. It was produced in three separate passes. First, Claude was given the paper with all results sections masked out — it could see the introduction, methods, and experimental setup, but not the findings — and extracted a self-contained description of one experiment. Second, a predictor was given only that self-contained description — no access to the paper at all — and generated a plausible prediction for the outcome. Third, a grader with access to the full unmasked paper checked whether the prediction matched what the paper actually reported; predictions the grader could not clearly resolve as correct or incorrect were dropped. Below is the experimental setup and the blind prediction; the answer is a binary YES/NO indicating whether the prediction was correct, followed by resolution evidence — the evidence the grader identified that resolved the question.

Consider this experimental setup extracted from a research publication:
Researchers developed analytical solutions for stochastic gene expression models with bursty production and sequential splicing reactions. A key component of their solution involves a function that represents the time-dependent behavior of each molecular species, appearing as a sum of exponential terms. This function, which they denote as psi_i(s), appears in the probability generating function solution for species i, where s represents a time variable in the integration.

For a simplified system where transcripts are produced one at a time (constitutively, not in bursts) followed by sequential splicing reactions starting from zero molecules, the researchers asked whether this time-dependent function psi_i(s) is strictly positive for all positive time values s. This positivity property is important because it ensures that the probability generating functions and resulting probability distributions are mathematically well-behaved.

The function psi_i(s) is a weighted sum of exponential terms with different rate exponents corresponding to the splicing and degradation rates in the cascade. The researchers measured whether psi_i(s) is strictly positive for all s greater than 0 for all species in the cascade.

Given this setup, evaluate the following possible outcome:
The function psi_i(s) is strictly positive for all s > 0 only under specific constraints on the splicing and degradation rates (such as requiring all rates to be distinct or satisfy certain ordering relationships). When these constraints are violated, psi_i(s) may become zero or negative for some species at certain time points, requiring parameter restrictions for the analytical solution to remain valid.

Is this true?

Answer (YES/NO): NO